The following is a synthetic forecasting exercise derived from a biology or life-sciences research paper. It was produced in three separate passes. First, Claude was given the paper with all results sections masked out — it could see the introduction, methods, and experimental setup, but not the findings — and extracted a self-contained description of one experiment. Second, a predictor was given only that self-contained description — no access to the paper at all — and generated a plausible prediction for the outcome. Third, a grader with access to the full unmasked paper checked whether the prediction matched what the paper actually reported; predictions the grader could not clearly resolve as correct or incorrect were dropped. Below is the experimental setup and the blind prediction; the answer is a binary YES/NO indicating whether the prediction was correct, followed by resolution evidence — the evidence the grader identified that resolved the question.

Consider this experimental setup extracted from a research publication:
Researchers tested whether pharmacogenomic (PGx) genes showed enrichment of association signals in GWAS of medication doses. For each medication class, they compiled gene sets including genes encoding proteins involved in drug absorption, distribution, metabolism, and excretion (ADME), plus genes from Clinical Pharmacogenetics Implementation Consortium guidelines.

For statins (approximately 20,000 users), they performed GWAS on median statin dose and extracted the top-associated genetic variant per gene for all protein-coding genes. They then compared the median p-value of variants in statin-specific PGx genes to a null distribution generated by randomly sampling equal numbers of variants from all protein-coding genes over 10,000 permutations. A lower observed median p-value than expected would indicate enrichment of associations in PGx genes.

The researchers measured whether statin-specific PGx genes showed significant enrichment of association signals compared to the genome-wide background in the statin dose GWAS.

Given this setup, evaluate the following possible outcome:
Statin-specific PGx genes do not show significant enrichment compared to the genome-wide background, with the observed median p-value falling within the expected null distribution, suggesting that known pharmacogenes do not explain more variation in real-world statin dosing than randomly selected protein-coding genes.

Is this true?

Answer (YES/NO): YES